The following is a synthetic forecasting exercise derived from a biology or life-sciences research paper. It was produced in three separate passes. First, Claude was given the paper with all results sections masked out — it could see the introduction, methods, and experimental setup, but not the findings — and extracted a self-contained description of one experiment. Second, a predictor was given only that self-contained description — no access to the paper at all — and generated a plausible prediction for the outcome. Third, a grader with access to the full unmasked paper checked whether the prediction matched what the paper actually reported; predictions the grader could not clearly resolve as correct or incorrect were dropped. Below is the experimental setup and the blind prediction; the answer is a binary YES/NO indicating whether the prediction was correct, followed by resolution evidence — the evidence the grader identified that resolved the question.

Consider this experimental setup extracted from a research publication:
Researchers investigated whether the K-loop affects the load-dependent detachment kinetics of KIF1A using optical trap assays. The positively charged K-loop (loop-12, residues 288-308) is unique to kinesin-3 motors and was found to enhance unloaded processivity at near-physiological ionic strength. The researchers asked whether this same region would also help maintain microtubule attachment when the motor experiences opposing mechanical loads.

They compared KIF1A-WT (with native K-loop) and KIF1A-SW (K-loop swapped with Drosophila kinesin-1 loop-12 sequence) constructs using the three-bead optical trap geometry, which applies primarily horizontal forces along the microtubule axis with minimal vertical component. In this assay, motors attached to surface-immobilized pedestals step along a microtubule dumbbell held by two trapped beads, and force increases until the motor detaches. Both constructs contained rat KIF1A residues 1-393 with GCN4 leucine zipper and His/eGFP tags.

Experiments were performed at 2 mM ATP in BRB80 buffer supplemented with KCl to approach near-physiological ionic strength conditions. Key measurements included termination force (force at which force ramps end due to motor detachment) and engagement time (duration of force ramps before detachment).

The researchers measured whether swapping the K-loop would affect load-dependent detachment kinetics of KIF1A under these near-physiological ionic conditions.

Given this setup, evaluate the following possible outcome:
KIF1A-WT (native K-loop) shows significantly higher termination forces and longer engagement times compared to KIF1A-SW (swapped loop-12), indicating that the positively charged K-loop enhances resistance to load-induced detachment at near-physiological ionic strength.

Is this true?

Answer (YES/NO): NO